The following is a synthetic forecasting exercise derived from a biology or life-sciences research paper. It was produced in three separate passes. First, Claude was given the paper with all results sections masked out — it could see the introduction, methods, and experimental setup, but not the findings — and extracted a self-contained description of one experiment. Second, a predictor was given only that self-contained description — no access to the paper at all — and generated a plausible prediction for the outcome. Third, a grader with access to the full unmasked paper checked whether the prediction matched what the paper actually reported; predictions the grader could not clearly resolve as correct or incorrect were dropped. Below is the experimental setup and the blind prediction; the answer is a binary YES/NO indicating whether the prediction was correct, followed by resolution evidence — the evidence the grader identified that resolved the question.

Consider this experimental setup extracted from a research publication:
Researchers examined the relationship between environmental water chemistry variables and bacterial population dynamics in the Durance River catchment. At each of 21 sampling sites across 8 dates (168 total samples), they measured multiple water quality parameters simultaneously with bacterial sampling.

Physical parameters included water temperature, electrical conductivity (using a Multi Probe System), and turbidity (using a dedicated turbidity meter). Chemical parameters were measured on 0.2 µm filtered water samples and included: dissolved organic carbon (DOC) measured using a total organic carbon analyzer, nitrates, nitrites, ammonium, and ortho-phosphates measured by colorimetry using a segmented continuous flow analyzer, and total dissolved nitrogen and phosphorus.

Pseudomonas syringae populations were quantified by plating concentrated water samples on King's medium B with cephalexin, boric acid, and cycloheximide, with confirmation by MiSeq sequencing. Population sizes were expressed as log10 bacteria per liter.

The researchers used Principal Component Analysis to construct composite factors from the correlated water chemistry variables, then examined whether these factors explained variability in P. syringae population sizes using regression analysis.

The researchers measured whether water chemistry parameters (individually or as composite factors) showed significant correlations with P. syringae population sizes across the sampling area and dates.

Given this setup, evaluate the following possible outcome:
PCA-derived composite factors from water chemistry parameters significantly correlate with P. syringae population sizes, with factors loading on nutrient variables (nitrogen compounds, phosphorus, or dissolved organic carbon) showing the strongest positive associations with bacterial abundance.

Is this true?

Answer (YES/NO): NO